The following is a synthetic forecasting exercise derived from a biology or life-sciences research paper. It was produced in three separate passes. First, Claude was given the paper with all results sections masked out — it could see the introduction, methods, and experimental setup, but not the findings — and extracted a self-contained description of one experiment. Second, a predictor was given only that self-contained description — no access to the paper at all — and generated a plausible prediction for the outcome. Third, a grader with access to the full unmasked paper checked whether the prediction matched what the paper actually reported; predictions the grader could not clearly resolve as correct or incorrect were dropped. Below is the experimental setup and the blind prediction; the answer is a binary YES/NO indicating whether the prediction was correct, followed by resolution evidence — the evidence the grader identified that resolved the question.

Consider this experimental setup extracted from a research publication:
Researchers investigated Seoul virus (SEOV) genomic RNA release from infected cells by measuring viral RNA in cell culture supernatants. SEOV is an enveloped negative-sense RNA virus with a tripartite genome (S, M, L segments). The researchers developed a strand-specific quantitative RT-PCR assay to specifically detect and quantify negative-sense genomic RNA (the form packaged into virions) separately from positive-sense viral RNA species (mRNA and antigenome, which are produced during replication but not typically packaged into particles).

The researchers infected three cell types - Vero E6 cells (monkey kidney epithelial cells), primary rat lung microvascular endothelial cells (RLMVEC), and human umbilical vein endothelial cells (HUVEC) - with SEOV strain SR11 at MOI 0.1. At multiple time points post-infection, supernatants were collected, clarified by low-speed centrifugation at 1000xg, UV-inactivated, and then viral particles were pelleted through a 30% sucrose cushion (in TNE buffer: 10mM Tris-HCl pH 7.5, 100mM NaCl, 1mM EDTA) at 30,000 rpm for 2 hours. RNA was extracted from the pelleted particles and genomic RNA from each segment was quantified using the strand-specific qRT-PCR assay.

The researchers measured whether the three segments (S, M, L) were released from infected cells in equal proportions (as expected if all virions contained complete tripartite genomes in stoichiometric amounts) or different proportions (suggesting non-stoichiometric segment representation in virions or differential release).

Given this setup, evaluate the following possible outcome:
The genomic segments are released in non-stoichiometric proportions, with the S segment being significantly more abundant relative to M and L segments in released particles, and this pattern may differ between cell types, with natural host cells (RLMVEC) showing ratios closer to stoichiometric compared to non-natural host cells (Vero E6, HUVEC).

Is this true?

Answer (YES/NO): NO